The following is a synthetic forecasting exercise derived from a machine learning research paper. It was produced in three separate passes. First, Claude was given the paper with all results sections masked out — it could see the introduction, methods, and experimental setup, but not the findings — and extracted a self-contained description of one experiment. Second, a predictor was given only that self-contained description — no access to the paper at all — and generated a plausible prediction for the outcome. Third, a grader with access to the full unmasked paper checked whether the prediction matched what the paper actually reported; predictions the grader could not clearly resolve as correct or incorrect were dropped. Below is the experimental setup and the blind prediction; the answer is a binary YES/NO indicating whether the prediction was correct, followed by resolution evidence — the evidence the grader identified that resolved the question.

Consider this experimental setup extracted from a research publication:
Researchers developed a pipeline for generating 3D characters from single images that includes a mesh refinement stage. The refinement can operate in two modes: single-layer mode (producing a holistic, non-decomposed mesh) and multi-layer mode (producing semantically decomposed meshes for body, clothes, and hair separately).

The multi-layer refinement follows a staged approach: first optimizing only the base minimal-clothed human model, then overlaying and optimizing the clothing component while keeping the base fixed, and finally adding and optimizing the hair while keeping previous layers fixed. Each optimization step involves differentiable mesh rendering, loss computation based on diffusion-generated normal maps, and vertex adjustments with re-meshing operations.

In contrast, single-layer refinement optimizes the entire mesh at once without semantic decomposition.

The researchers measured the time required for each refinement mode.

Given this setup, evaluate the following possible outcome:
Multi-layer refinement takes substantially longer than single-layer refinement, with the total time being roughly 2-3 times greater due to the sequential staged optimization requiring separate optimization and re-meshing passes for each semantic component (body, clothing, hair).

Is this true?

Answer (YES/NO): NO